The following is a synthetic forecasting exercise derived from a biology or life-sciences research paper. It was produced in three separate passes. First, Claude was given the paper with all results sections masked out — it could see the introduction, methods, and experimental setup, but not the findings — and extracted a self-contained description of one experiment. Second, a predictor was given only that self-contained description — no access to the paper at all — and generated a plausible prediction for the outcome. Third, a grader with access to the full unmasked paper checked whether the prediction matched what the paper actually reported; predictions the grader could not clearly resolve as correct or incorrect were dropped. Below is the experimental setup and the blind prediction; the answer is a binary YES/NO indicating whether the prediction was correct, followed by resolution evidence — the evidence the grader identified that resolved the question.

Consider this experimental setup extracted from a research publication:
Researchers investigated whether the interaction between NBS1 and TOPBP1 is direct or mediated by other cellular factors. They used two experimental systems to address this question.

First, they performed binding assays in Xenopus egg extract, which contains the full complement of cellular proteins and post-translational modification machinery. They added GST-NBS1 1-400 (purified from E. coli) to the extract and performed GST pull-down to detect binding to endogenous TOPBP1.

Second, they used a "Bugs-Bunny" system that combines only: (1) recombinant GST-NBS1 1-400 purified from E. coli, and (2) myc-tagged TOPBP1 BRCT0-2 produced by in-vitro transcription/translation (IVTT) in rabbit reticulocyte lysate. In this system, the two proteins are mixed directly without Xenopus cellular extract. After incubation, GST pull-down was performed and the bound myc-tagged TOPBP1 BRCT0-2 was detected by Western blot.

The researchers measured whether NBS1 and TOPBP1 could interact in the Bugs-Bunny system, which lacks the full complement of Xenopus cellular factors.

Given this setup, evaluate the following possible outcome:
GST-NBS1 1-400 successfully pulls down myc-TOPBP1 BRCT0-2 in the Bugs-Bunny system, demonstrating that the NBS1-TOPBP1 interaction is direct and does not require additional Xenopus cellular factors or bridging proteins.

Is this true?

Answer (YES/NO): NO